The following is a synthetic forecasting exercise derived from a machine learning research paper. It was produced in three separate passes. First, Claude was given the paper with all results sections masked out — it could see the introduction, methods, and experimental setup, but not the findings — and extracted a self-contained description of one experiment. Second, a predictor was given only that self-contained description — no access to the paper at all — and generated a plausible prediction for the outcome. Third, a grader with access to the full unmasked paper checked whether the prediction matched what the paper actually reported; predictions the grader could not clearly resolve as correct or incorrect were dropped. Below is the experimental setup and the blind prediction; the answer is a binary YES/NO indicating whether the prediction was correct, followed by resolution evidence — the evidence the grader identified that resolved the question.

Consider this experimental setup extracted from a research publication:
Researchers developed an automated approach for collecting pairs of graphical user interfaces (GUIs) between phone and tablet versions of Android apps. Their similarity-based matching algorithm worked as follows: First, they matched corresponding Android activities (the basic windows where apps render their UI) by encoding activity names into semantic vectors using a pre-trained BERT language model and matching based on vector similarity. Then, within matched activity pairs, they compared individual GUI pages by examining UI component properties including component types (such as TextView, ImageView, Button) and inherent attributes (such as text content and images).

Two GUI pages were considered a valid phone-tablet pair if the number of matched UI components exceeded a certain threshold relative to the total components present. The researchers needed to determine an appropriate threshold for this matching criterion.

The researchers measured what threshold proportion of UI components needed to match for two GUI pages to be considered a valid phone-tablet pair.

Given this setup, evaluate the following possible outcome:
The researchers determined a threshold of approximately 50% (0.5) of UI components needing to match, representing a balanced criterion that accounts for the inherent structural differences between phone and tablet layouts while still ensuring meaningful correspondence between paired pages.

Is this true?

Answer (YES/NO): YES